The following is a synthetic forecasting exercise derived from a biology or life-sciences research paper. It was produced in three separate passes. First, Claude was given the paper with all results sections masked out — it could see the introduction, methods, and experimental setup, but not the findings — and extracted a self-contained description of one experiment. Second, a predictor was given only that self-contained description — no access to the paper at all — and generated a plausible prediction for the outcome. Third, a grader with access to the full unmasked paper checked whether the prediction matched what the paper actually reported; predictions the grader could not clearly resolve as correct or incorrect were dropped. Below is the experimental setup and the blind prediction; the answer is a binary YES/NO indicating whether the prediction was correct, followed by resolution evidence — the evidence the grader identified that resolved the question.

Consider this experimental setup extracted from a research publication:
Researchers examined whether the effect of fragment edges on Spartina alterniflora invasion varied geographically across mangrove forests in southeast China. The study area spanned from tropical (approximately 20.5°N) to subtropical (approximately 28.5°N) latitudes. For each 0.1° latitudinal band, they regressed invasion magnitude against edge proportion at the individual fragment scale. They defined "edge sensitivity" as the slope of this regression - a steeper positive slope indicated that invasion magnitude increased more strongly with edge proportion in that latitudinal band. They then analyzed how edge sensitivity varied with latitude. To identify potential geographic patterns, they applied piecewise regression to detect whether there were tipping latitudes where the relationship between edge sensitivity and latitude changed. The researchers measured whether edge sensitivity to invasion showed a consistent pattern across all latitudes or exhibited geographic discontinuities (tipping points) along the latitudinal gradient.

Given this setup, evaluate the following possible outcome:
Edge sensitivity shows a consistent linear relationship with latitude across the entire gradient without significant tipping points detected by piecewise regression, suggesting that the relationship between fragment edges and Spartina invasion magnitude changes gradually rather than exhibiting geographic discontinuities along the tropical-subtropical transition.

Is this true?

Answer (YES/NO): NO